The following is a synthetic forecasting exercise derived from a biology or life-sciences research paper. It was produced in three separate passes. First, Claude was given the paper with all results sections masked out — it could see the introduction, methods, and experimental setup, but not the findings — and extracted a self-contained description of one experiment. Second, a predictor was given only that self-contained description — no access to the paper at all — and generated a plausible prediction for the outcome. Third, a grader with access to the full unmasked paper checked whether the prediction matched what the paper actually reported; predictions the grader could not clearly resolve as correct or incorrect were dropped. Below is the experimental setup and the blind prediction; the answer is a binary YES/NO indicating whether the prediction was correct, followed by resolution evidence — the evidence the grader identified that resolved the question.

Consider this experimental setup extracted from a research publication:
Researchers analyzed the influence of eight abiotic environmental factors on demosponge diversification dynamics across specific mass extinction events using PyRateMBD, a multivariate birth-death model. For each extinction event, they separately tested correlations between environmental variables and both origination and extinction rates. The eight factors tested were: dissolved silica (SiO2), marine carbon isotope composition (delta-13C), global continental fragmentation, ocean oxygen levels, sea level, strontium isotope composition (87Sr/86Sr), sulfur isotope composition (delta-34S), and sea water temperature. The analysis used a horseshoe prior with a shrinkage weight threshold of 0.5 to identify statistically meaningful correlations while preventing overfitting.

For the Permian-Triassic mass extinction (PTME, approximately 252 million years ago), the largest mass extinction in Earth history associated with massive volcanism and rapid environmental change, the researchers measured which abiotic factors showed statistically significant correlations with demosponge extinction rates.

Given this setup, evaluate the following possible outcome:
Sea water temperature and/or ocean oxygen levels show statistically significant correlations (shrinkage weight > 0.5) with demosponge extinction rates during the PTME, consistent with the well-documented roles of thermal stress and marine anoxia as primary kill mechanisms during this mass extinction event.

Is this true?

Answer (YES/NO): YES